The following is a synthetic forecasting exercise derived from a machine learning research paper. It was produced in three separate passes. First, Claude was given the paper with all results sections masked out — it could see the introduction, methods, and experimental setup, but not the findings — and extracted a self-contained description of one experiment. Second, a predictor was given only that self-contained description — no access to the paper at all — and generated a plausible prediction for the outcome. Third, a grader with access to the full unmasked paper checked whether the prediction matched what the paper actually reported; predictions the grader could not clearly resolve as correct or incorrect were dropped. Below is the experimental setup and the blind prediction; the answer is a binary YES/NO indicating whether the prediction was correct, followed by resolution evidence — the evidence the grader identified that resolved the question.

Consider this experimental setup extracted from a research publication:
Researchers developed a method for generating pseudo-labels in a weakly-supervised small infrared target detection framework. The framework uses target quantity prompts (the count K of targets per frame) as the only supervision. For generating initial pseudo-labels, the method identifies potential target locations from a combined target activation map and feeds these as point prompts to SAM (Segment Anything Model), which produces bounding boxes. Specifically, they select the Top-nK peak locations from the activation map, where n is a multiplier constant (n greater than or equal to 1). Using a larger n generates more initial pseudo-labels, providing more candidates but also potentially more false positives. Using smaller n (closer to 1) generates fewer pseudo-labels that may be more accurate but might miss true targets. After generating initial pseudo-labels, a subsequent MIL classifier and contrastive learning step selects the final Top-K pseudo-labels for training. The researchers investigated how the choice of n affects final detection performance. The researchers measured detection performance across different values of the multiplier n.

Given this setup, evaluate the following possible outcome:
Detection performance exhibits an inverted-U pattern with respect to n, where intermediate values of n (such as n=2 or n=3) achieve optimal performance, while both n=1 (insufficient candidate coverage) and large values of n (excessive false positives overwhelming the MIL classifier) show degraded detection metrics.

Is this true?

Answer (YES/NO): YES